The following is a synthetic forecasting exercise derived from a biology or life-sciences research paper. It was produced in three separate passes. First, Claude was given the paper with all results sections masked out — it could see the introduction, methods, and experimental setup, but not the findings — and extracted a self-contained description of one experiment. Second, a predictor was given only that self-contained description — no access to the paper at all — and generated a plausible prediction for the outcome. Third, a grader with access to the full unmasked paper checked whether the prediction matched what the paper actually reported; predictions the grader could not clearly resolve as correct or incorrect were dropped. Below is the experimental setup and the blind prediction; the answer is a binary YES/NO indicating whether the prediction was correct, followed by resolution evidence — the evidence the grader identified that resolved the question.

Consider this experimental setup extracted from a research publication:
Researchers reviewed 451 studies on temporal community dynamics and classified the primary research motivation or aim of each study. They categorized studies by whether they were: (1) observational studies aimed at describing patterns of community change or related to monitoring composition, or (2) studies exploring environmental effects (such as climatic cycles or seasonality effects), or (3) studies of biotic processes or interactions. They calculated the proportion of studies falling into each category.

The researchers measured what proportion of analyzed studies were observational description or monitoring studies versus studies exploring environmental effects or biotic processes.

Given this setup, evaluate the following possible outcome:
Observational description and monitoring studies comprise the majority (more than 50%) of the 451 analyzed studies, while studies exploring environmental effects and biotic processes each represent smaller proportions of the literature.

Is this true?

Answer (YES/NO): YES